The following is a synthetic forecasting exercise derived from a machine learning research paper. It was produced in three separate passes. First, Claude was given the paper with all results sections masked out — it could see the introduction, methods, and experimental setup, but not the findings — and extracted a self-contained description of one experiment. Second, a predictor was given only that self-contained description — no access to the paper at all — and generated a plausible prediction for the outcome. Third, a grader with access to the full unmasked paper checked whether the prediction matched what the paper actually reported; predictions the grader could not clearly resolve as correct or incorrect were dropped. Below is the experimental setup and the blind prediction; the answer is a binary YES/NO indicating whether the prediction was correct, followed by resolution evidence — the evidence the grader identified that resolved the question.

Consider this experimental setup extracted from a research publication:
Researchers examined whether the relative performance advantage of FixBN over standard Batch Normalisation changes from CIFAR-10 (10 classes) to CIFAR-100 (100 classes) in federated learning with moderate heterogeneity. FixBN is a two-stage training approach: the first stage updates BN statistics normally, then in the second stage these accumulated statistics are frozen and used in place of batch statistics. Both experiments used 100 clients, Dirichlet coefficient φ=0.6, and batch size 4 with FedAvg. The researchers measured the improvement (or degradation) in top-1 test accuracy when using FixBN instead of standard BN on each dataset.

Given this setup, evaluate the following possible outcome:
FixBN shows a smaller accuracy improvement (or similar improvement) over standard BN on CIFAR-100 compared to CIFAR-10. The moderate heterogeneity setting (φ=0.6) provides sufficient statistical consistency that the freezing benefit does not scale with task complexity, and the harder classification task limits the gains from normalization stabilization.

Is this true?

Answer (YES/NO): YES